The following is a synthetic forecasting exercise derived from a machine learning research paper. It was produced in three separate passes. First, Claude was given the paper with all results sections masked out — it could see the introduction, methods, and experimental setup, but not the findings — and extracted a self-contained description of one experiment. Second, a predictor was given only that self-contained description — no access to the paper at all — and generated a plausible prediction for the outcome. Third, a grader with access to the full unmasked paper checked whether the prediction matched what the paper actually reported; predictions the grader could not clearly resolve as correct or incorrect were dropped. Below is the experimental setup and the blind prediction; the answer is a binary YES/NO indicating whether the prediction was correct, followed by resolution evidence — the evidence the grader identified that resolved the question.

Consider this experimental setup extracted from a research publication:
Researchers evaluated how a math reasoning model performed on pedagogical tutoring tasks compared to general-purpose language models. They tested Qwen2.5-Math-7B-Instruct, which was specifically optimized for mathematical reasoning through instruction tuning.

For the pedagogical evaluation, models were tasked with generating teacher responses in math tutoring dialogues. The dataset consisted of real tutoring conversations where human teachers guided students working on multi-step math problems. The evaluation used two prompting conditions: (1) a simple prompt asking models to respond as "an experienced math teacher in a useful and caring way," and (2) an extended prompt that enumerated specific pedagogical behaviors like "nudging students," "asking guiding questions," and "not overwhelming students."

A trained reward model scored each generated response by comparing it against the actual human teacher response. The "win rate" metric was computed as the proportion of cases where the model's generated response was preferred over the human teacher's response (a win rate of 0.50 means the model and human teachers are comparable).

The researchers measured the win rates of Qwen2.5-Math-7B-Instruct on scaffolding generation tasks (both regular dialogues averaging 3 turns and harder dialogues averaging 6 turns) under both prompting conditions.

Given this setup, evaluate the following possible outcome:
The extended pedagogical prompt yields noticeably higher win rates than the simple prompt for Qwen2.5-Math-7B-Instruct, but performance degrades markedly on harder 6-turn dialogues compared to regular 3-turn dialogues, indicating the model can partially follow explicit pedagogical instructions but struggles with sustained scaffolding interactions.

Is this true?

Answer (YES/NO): NO